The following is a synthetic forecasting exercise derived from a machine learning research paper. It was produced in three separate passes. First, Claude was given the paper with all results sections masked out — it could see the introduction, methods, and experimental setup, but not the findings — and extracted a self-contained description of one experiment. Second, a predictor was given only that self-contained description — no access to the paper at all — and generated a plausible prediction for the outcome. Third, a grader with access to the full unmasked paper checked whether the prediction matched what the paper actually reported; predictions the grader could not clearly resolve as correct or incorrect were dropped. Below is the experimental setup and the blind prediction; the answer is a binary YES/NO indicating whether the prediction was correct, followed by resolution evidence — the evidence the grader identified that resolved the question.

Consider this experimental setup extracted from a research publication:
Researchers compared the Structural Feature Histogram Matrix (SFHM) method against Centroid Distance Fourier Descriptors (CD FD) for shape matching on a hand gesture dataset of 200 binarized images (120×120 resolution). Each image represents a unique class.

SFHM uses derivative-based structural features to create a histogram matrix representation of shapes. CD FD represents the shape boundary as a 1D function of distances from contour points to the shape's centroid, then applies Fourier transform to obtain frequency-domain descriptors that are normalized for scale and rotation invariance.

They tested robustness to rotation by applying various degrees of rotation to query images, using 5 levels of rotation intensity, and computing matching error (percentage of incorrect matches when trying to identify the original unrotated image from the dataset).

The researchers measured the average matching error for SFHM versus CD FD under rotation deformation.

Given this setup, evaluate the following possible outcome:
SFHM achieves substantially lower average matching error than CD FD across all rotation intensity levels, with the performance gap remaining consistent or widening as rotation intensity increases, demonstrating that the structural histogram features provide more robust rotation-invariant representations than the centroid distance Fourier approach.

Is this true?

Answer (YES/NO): YES